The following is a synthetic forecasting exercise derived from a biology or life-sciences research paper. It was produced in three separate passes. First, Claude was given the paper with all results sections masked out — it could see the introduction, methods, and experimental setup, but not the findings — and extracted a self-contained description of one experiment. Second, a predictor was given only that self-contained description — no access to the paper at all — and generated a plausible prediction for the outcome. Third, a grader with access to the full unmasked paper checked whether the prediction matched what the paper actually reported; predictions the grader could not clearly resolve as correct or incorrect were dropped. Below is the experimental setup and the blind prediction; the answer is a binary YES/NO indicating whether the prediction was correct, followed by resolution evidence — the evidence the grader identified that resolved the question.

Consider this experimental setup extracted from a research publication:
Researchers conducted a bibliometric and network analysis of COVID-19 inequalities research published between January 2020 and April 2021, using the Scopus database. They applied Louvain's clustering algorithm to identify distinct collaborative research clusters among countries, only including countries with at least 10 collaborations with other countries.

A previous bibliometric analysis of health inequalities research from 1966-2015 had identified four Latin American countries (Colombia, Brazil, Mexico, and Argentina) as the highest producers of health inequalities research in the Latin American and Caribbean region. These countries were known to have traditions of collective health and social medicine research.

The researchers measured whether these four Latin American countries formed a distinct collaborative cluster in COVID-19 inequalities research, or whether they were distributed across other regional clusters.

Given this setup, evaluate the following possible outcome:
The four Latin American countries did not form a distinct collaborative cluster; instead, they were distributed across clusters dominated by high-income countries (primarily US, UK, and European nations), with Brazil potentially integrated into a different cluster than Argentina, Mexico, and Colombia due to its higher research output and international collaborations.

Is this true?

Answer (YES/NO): NO